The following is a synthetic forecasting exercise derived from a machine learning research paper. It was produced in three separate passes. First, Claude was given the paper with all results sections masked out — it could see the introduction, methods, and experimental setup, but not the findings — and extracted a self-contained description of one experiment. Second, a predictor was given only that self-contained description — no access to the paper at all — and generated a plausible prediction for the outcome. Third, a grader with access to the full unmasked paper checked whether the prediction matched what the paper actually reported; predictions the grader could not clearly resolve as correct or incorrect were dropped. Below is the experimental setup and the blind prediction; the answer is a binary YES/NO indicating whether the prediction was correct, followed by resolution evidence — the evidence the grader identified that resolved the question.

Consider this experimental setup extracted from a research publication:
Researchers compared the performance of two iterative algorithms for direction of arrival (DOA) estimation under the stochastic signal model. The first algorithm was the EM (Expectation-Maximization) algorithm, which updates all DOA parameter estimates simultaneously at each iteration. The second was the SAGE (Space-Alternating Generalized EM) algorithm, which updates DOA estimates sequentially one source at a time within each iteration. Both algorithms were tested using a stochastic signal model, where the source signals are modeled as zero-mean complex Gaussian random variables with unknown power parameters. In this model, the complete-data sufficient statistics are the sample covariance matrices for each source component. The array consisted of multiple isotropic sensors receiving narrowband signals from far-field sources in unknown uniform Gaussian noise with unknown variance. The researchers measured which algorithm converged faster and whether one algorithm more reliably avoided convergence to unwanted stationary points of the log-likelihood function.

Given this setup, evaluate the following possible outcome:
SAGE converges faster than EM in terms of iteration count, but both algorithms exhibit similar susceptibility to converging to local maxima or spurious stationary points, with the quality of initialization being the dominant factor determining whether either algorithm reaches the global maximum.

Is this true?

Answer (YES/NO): NO